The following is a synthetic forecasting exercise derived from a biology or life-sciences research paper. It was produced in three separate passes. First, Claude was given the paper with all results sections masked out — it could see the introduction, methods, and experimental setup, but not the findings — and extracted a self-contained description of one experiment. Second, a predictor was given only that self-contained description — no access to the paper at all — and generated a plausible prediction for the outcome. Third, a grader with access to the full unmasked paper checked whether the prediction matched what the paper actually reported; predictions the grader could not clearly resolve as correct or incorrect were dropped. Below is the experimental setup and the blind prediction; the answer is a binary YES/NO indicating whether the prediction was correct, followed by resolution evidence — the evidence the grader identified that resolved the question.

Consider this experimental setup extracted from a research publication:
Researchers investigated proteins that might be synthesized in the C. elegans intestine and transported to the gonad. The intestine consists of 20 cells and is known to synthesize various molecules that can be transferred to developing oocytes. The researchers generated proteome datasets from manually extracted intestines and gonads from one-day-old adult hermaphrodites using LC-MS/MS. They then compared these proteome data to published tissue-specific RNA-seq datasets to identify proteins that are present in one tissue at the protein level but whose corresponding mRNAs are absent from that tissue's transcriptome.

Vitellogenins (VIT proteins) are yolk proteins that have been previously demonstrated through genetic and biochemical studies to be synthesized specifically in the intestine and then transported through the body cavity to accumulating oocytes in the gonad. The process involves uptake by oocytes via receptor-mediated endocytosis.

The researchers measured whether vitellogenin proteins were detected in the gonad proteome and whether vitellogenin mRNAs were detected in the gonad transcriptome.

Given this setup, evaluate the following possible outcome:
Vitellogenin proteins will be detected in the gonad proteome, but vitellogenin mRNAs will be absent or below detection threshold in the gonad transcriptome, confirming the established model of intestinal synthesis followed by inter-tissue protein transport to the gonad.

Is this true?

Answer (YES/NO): YES